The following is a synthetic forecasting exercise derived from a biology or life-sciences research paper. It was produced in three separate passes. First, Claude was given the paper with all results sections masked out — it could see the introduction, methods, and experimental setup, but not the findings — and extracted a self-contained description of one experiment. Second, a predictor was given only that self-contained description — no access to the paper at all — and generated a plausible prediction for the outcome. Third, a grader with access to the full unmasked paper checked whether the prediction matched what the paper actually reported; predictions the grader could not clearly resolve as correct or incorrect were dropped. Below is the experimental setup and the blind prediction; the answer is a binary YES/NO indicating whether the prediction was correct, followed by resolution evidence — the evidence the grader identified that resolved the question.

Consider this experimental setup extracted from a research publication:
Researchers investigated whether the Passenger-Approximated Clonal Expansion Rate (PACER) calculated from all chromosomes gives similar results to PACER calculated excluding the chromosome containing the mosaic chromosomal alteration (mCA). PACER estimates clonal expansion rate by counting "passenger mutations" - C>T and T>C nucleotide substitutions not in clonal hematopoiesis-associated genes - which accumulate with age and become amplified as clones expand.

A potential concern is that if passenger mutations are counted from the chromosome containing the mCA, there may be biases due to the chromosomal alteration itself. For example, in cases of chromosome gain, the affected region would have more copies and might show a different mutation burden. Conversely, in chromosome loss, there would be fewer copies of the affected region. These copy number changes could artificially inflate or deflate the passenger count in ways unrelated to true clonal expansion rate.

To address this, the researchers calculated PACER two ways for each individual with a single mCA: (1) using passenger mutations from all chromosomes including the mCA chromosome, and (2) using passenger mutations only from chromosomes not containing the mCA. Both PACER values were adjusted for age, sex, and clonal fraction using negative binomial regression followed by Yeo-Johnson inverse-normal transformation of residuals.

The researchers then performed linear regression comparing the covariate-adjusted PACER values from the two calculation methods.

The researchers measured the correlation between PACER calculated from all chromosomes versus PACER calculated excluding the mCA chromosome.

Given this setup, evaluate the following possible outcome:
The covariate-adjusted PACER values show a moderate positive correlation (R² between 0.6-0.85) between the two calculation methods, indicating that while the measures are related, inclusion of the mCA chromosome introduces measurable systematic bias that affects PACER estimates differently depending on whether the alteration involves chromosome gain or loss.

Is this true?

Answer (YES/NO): NO